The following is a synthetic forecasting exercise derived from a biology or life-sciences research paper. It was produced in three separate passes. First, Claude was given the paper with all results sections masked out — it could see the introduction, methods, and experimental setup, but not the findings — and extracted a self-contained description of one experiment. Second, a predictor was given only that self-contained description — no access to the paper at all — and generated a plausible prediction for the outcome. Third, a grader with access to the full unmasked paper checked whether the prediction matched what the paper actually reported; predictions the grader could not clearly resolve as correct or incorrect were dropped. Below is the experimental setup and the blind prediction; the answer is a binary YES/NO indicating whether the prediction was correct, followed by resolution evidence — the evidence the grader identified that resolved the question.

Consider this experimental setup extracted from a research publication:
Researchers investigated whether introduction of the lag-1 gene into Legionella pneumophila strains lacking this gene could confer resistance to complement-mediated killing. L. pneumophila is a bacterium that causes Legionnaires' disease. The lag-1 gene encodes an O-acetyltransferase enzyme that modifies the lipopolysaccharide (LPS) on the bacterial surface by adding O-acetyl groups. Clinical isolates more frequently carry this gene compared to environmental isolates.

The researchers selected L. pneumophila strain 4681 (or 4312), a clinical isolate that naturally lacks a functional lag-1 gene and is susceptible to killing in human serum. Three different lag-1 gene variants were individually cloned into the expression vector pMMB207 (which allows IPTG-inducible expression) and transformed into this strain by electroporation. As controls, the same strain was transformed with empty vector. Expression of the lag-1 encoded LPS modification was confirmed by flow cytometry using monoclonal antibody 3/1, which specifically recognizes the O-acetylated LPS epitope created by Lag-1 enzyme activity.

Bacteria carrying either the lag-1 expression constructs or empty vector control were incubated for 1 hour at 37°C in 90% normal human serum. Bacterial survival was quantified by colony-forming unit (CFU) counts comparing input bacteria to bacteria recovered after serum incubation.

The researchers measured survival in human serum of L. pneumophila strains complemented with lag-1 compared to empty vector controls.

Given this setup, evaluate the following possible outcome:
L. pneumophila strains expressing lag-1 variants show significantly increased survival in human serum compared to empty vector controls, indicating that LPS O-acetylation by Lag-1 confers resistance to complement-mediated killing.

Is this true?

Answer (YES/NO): YES